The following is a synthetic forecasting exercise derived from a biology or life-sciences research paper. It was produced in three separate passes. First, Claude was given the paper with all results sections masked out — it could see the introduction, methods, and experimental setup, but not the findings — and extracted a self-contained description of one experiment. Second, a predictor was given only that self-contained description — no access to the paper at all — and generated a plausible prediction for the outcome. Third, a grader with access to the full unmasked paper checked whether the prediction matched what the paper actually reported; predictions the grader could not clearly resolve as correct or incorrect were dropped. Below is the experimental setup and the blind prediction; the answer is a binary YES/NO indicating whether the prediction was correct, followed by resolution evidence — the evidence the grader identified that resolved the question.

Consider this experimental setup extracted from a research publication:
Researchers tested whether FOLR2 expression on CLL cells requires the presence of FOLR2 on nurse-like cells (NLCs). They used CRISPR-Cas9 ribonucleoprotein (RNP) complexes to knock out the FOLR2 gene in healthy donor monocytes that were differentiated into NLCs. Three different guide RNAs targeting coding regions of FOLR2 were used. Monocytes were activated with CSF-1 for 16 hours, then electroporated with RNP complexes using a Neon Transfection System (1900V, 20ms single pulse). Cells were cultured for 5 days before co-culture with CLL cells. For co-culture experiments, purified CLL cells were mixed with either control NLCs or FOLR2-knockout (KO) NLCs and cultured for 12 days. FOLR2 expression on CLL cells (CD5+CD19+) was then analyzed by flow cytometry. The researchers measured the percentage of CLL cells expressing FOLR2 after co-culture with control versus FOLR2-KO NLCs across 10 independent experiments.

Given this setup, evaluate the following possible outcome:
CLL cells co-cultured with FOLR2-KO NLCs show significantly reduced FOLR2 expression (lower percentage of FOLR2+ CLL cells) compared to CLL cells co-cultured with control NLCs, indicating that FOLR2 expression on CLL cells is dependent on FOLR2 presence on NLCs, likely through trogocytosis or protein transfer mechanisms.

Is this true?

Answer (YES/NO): YES